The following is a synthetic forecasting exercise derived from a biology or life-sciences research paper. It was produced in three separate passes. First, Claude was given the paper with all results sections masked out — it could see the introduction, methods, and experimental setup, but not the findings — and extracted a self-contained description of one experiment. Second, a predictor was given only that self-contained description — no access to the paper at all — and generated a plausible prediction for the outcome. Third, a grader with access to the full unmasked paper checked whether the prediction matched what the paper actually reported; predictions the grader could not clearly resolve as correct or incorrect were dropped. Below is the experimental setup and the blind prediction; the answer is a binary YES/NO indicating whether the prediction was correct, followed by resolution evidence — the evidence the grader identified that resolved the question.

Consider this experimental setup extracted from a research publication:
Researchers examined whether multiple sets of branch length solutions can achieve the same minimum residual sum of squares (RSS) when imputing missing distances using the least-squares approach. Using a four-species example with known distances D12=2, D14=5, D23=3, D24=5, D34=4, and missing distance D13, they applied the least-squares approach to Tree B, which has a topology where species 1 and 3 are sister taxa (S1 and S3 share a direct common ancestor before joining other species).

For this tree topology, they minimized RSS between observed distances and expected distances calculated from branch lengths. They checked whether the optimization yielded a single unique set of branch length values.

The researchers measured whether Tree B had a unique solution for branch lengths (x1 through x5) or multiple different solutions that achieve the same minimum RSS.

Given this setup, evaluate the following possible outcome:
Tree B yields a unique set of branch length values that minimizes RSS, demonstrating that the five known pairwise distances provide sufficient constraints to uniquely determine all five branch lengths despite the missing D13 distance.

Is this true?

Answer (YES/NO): NO